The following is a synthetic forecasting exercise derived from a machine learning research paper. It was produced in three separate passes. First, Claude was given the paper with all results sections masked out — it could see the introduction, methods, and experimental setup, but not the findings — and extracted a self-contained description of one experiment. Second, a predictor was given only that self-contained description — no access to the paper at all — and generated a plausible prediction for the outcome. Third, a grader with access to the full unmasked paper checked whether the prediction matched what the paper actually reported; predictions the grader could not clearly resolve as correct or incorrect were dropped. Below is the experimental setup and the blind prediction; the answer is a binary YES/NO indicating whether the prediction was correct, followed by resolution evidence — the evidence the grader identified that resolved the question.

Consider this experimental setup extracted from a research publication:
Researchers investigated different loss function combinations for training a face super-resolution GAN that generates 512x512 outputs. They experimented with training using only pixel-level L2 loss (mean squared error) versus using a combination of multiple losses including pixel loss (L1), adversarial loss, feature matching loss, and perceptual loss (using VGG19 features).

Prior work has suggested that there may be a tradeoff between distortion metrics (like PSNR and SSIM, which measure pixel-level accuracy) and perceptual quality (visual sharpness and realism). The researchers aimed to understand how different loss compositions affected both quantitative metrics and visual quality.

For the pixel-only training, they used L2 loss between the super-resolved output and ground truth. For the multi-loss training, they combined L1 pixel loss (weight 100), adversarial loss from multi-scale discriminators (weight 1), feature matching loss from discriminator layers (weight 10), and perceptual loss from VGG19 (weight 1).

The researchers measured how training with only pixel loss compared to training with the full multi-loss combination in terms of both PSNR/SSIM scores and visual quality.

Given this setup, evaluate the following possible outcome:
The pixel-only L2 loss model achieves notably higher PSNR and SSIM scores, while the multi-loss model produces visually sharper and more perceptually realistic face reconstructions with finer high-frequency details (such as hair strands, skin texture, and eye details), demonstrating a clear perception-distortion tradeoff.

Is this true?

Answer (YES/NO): YES